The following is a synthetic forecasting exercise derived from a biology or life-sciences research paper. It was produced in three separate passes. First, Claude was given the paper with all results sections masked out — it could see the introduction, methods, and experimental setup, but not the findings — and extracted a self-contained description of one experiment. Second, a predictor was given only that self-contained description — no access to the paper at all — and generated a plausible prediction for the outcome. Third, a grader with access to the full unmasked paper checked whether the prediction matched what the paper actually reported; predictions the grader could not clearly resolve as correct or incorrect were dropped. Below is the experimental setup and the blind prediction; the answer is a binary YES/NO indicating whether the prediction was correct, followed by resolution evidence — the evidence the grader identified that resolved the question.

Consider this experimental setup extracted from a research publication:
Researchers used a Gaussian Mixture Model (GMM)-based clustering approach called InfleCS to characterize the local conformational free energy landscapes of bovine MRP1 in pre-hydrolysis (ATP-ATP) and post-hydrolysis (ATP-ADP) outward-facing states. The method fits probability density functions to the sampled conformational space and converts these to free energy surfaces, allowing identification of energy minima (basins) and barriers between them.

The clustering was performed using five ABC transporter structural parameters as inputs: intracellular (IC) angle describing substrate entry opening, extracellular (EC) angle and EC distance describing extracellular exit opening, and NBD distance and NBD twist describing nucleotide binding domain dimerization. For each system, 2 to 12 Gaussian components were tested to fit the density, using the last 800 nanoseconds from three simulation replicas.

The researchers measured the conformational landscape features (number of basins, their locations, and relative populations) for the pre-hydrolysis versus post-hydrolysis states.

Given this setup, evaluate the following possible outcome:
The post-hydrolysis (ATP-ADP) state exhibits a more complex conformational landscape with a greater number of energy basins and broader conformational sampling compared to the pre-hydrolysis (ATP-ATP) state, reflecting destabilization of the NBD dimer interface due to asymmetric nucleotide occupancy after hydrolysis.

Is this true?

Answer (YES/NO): NO